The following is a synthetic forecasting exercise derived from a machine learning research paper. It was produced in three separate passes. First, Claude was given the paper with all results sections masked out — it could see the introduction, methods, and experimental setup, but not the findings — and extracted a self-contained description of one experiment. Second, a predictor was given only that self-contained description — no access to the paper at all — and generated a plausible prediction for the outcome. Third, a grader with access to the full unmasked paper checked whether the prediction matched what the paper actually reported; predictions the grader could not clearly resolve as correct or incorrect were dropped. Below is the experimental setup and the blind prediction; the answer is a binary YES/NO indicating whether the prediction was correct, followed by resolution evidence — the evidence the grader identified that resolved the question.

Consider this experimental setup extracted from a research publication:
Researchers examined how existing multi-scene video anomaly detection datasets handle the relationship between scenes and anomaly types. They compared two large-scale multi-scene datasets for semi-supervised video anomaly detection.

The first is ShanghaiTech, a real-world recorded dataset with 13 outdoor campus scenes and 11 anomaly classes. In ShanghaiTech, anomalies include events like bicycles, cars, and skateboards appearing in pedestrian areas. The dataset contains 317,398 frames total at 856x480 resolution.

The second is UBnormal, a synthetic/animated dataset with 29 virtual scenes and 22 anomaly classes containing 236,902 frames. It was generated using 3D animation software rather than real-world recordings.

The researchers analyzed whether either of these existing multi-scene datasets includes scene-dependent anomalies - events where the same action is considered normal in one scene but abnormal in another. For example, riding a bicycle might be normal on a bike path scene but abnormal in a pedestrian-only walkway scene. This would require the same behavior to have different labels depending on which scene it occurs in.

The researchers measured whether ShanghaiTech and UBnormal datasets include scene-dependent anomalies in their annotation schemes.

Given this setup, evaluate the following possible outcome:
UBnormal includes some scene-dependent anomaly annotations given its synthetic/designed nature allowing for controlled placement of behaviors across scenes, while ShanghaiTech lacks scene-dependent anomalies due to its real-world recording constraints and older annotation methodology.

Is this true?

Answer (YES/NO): NO